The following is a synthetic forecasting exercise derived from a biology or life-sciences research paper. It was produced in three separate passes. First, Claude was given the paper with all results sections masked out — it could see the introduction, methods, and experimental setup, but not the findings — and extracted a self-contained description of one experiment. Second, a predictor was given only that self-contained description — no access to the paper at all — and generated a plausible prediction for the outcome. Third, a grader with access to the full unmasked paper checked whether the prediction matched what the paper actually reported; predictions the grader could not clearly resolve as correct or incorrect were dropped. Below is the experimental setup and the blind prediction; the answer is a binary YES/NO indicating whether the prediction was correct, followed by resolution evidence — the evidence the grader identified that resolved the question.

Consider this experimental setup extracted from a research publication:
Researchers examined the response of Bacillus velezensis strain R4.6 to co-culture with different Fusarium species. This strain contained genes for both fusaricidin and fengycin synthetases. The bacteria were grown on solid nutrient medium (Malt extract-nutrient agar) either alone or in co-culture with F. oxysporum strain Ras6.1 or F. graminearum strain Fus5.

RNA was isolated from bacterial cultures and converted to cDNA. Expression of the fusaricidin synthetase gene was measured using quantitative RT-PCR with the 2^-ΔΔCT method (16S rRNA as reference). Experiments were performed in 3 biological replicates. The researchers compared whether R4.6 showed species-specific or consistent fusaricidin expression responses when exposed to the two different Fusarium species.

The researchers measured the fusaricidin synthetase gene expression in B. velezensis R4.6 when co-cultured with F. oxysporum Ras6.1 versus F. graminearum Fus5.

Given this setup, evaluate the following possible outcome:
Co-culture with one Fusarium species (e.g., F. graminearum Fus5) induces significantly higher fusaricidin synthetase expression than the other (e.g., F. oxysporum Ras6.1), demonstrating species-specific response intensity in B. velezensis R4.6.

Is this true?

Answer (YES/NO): YES